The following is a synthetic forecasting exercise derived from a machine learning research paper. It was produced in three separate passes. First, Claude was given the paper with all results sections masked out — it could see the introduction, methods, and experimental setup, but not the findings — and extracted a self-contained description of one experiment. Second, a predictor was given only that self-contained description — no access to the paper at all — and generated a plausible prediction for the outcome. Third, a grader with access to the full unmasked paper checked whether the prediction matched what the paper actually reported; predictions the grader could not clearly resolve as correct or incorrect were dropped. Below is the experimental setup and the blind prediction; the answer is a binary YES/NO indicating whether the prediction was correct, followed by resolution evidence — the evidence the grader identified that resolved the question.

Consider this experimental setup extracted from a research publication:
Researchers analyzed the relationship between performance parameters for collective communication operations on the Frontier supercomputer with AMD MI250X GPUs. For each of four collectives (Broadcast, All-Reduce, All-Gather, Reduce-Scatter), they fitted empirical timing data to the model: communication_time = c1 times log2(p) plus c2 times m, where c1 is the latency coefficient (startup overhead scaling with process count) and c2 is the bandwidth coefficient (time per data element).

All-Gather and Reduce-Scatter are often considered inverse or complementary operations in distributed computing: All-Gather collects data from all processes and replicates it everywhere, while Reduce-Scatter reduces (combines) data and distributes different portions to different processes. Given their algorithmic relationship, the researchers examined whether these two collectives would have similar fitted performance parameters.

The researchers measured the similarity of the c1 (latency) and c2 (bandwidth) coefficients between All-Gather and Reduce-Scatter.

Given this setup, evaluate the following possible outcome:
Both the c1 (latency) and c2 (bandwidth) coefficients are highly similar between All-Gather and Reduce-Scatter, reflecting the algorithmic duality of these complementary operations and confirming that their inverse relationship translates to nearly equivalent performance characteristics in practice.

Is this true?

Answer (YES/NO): YES